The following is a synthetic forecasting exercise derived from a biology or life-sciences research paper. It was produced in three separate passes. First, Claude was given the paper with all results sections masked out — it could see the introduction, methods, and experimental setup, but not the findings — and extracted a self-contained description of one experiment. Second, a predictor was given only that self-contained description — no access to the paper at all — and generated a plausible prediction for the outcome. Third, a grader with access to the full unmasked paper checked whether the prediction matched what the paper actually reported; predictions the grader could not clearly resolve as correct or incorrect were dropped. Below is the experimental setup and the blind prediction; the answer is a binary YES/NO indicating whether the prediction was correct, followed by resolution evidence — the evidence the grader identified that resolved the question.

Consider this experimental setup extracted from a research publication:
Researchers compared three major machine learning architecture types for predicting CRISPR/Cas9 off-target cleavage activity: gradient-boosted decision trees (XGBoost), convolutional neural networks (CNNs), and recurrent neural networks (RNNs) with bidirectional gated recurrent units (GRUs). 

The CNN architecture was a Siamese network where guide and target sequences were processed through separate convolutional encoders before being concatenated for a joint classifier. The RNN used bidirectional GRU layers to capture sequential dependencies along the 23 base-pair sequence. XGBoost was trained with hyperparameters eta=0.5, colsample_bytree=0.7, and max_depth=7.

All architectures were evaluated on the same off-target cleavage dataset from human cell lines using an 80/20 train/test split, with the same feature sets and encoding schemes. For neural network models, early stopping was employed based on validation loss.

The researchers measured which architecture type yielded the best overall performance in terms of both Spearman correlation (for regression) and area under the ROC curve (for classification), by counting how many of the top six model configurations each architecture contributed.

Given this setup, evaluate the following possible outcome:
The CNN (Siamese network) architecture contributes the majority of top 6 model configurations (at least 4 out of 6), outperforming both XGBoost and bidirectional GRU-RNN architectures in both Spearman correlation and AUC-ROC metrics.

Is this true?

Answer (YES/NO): NO